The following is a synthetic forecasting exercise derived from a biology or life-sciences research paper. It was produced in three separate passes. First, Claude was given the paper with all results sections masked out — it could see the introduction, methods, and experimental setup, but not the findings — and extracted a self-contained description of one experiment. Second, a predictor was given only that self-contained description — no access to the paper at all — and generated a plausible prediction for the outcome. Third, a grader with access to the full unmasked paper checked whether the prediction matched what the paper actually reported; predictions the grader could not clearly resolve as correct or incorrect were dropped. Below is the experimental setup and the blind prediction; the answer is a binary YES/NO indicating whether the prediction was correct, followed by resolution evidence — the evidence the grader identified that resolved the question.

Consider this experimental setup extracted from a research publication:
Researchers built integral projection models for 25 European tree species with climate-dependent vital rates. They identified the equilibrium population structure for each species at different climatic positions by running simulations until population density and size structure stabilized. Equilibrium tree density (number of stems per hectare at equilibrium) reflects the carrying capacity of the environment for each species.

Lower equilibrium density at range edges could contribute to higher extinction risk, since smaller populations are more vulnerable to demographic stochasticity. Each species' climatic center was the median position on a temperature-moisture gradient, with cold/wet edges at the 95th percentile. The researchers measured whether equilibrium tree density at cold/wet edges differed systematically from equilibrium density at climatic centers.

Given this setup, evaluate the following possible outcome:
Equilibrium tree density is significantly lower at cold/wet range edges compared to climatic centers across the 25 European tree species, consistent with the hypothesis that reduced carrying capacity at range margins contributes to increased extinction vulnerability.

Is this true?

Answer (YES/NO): NO